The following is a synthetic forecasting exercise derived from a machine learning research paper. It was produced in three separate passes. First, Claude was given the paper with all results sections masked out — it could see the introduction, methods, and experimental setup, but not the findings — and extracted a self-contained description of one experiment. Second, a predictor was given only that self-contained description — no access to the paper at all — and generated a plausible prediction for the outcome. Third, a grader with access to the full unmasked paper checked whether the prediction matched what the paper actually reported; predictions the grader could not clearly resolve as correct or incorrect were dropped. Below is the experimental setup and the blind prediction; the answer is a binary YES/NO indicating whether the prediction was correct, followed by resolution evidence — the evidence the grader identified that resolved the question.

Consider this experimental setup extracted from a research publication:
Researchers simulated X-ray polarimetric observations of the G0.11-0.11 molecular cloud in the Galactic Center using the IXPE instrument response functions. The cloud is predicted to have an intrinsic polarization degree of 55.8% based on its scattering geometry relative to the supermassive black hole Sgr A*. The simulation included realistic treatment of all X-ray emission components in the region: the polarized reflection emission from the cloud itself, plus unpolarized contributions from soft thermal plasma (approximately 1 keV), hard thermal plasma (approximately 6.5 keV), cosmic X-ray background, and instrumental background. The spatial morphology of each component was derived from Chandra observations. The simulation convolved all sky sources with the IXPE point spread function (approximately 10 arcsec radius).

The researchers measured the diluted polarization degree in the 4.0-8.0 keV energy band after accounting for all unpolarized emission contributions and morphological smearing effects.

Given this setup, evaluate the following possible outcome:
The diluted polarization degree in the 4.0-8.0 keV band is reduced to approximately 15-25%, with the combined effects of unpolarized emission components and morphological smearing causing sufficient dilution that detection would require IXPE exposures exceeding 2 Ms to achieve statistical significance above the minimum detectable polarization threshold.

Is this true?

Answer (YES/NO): NO